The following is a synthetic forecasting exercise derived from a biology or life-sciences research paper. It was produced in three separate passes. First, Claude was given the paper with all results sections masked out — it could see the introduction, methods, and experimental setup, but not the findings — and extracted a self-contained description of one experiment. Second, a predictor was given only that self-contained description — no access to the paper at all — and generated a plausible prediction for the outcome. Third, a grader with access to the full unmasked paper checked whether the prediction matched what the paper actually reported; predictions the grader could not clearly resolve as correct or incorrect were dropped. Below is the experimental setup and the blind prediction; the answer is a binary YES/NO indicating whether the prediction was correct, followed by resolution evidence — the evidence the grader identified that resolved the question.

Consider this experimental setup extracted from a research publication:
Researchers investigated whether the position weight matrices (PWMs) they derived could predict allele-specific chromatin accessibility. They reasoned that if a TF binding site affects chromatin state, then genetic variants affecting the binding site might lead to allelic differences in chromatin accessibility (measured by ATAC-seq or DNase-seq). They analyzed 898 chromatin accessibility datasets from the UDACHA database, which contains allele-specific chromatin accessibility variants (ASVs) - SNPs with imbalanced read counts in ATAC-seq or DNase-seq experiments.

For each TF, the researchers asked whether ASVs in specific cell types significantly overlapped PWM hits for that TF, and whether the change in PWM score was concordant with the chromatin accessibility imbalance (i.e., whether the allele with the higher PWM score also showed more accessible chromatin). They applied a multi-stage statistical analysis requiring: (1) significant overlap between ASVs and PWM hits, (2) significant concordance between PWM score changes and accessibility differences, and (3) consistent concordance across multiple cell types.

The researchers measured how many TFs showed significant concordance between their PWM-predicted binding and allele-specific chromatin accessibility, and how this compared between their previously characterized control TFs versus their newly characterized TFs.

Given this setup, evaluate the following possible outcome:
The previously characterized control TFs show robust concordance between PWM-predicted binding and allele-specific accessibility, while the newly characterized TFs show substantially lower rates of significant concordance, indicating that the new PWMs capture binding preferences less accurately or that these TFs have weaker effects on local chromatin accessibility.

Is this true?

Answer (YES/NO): YES